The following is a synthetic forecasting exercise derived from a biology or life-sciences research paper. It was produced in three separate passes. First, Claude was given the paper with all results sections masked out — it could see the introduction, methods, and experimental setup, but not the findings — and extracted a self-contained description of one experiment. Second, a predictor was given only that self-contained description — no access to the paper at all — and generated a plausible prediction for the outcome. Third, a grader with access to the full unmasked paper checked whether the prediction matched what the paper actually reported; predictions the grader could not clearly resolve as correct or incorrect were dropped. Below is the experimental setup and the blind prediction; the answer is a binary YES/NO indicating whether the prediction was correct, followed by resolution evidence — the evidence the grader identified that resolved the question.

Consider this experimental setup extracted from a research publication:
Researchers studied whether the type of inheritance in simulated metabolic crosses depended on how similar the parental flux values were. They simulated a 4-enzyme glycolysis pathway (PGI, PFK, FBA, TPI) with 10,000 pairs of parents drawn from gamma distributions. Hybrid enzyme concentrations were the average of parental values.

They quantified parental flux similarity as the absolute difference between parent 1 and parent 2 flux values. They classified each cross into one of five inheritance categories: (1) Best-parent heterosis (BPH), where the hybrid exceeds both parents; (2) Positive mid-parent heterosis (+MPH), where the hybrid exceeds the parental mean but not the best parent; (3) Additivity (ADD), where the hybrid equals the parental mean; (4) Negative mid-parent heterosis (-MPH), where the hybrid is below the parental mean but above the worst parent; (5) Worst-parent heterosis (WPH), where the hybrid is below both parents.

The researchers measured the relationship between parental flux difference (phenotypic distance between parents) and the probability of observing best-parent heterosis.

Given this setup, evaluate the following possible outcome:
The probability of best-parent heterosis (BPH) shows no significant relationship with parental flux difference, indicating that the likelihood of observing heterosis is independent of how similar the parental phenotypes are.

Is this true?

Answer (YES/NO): NO